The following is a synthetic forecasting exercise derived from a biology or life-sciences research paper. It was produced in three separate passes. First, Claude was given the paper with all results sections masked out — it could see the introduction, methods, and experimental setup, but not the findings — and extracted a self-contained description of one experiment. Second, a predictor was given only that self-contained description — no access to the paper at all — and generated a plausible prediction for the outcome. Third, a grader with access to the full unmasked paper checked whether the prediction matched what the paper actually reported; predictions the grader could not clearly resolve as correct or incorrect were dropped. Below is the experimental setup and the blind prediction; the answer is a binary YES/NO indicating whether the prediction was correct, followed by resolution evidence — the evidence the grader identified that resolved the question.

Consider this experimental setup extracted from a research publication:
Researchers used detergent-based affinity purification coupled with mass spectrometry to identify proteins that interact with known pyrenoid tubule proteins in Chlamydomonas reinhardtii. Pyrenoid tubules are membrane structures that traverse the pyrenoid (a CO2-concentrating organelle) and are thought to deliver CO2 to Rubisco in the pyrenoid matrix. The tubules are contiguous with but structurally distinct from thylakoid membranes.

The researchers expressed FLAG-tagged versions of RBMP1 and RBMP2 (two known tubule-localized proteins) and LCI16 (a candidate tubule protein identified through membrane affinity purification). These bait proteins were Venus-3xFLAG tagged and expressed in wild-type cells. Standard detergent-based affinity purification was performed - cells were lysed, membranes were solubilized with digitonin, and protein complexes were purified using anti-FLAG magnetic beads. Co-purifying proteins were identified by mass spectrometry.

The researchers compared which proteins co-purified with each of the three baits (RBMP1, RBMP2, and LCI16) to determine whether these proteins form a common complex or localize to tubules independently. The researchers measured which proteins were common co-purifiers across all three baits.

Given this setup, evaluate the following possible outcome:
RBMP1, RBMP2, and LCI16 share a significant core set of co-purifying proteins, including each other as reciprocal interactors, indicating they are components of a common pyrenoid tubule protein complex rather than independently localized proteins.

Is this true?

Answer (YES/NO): NO